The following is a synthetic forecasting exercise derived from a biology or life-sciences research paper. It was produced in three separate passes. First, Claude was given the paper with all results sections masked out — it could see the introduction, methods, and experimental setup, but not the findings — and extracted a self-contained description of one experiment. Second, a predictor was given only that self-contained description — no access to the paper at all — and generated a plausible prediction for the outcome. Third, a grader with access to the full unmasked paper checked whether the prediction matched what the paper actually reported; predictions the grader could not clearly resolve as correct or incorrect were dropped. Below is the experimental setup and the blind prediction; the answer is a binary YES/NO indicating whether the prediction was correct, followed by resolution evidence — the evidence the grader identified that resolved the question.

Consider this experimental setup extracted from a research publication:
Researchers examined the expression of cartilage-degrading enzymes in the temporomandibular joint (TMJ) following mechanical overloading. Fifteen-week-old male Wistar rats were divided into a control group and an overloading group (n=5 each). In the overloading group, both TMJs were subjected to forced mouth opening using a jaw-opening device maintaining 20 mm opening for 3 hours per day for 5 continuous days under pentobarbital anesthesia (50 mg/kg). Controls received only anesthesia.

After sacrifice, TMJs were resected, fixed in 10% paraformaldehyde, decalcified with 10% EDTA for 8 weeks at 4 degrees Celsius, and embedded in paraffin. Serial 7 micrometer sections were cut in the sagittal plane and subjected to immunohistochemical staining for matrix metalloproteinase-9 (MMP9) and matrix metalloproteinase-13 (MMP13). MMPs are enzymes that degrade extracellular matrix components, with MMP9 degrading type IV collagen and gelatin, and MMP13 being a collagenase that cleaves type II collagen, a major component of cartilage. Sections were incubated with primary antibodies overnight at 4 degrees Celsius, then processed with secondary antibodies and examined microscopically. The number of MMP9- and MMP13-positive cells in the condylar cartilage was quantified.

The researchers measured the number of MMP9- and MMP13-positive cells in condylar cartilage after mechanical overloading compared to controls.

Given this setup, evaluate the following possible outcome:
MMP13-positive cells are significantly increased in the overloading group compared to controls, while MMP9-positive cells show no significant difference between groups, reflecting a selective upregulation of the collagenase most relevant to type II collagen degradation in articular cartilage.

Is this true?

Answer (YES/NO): NO